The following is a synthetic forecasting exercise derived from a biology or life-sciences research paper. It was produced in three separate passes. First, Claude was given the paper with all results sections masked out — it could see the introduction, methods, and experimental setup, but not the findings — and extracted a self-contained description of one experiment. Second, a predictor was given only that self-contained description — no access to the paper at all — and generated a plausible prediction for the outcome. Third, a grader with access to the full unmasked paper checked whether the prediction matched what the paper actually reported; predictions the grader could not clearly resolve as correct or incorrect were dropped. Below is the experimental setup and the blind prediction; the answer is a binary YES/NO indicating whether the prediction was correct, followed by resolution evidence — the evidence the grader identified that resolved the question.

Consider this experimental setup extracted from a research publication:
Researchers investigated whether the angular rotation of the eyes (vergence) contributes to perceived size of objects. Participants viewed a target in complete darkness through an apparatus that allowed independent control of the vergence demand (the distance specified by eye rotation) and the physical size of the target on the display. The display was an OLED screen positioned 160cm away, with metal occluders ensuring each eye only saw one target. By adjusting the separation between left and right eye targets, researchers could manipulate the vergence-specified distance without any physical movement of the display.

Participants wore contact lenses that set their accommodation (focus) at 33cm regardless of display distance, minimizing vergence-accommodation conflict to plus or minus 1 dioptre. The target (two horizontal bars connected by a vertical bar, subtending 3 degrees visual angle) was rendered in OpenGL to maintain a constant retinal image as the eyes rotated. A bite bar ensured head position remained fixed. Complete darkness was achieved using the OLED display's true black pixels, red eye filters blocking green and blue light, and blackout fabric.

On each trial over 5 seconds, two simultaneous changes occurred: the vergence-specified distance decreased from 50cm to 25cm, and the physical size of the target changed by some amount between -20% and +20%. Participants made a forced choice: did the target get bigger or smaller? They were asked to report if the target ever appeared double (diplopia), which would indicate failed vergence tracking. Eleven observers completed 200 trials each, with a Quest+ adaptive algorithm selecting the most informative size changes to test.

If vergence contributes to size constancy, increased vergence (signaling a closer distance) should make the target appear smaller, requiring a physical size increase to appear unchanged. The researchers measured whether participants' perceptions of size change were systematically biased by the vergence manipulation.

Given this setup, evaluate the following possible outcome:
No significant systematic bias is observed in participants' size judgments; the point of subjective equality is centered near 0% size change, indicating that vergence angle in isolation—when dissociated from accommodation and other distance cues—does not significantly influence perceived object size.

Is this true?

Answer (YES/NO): YES